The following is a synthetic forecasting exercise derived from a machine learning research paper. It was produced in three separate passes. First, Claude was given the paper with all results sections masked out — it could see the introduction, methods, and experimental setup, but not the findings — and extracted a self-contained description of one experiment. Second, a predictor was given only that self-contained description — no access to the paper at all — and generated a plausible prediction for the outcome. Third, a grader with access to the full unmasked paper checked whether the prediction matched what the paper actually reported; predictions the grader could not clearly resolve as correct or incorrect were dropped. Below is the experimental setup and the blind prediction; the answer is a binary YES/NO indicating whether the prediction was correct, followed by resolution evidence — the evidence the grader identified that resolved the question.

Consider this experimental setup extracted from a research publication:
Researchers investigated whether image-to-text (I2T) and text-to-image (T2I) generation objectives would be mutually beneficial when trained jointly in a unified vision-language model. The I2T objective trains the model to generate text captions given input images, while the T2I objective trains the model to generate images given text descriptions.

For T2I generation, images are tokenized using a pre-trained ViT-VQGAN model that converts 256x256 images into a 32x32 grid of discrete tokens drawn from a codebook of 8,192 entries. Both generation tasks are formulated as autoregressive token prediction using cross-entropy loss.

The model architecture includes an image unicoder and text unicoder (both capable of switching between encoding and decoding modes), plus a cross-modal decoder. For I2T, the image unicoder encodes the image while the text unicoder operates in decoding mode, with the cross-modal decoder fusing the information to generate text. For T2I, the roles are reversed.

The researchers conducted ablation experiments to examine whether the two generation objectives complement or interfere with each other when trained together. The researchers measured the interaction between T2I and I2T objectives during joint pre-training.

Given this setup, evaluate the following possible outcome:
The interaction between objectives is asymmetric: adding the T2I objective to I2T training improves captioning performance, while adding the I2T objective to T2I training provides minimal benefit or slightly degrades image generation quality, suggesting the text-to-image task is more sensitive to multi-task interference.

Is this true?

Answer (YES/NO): NO